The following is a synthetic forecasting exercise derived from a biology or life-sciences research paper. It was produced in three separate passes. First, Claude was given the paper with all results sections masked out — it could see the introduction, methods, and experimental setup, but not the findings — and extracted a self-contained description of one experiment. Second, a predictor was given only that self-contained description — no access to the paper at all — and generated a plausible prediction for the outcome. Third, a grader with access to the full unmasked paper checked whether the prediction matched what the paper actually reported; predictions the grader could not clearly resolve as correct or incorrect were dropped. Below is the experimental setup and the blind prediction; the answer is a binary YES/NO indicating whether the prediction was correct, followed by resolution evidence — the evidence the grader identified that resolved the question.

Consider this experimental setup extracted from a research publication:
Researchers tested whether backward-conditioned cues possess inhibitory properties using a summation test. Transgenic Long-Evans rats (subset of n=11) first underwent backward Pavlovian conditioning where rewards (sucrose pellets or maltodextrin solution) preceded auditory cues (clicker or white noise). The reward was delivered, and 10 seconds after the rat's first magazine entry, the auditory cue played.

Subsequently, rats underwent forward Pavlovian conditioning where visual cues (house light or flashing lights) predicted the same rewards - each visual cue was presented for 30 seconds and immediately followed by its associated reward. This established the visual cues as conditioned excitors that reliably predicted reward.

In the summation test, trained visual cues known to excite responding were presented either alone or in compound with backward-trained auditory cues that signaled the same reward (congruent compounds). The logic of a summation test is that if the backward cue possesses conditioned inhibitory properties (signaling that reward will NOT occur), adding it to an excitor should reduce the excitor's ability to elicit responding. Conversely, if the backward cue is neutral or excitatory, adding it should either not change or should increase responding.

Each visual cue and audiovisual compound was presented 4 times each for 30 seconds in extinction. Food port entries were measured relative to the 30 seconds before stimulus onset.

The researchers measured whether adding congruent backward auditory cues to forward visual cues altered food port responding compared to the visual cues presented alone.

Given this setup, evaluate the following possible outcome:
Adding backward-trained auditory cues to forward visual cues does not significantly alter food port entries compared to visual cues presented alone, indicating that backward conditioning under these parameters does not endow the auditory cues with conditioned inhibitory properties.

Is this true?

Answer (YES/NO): NO